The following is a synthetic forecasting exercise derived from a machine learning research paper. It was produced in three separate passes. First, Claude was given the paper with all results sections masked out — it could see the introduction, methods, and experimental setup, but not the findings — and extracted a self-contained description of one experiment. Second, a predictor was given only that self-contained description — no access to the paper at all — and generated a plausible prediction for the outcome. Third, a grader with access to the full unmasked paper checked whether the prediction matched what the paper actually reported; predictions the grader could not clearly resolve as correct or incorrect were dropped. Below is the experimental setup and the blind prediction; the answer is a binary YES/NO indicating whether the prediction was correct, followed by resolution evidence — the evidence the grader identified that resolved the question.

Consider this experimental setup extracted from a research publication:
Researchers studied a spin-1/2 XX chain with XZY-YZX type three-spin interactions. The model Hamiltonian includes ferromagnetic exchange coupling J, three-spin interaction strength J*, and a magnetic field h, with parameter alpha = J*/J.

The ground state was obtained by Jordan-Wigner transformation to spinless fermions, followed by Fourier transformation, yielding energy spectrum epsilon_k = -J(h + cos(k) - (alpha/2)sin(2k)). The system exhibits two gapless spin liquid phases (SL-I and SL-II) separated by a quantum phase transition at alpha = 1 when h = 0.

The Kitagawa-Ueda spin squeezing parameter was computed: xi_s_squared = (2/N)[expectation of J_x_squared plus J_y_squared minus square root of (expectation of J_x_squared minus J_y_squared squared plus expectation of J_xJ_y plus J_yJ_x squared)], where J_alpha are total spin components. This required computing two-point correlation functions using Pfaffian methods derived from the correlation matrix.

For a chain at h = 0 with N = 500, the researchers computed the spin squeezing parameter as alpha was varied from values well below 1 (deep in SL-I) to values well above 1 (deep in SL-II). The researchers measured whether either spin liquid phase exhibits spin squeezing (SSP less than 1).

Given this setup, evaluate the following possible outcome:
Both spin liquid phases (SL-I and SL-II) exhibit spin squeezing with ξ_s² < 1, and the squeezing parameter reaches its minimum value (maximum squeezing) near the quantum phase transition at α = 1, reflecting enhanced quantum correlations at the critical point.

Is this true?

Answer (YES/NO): NO